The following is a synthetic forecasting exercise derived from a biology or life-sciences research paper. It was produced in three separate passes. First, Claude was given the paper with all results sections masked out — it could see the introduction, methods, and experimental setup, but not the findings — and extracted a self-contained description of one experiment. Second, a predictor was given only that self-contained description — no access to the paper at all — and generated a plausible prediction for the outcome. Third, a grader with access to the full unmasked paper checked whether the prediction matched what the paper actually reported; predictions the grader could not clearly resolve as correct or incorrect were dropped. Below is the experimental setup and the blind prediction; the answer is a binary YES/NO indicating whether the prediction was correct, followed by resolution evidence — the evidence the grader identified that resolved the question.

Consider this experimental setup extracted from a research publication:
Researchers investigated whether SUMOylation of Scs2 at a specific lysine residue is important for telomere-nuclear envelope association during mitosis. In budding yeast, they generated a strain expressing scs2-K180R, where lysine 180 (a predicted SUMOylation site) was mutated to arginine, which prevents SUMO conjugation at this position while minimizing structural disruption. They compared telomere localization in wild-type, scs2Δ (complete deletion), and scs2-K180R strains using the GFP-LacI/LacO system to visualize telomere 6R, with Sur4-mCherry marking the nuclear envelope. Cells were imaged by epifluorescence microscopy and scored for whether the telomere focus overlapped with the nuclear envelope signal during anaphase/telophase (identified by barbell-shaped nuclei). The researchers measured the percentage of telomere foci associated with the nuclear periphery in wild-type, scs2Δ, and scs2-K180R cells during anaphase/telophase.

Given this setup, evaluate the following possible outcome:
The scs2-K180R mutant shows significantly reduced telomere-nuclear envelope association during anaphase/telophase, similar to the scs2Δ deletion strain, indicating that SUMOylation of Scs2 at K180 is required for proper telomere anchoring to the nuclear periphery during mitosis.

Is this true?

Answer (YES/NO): YES